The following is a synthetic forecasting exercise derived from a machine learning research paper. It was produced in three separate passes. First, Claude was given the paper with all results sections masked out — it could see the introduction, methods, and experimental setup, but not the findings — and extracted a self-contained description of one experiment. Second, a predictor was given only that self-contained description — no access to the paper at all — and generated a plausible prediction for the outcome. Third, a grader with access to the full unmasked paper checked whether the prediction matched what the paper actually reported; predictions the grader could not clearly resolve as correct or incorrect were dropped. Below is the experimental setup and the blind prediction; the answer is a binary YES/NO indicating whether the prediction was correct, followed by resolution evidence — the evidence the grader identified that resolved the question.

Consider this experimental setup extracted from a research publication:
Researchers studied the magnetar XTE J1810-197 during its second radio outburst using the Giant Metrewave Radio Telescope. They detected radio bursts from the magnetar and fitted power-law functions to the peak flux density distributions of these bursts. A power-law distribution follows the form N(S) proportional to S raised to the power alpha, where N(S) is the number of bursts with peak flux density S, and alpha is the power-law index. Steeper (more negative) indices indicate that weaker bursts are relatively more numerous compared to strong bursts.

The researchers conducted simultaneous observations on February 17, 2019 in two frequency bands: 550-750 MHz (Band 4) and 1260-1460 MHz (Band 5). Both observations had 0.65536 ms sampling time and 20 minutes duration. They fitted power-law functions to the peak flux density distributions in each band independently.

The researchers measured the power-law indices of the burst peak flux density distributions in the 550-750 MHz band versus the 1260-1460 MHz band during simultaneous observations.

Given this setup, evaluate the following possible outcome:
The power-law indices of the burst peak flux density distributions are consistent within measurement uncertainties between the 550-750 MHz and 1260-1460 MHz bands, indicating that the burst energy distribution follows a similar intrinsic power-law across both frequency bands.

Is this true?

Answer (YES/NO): NO